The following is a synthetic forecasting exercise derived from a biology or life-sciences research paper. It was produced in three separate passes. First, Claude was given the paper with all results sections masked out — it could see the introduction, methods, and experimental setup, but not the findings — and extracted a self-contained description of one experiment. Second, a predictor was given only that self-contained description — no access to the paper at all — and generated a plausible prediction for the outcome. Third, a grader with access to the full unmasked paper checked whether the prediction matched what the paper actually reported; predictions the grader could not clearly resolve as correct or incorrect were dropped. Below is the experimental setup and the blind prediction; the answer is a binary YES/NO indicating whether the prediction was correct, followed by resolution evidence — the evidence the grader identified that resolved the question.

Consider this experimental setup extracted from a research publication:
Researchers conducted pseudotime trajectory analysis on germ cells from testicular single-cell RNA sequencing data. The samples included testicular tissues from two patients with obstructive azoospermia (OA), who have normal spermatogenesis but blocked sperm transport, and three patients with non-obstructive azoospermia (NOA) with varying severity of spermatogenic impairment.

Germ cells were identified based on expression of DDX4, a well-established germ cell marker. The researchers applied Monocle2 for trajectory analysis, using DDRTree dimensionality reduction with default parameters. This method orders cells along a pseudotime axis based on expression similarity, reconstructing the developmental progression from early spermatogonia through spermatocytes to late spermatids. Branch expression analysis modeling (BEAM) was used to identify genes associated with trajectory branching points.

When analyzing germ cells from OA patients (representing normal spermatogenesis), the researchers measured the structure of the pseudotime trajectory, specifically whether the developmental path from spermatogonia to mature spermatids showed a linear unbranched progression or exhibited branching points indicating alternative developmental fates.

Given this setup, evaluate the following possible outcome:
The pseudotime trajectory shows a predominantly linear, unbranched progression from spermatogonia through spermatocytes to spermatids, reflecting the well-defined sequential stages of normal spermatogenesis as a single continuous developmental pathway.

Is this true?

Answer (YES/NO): NO